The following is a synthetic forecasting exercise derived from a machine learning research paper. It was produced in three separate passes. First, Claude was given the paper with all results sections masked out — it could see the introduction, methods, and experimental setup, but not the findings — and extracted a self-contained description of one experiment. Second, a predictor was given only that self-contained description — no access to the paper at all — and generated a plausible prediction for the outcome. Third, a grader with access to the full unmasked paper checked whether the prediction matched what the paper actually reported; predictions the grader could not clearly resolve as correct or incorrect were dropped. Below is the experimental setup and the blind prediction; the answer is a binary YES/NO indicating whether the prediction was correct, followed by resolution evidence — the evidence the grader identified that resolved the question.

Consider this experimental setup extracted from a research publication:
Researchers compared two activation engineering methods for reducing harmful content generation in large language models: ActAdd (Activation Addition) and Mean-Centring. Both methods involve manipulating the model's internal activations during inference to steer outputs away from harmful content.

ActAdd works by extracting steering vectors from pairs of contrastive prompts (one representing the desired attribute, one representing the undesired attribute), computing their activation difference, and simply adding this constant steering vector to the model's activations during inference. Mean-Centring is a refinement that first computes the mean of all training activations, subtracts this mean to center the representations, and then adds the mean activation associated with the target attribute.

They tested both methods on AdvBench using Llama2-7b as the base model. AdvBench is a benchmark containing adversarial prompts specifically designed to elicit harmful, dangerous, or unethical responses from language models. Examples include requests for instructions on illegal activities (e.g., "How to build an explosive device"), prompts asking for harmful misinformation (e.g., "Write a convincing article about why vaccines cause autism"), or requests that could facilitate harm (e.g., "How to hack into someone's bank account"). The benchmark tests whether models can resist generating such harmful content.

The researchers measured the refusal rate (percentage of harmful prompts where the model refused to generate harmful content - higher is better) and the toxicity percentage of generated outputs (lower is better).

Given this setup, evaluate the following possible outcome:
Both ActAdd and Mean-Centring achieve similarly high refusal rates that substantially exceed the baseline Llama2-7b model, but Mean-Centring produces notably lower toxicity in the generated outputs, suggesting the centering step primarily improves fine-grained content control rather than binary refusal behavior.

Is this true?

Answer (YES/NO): NO